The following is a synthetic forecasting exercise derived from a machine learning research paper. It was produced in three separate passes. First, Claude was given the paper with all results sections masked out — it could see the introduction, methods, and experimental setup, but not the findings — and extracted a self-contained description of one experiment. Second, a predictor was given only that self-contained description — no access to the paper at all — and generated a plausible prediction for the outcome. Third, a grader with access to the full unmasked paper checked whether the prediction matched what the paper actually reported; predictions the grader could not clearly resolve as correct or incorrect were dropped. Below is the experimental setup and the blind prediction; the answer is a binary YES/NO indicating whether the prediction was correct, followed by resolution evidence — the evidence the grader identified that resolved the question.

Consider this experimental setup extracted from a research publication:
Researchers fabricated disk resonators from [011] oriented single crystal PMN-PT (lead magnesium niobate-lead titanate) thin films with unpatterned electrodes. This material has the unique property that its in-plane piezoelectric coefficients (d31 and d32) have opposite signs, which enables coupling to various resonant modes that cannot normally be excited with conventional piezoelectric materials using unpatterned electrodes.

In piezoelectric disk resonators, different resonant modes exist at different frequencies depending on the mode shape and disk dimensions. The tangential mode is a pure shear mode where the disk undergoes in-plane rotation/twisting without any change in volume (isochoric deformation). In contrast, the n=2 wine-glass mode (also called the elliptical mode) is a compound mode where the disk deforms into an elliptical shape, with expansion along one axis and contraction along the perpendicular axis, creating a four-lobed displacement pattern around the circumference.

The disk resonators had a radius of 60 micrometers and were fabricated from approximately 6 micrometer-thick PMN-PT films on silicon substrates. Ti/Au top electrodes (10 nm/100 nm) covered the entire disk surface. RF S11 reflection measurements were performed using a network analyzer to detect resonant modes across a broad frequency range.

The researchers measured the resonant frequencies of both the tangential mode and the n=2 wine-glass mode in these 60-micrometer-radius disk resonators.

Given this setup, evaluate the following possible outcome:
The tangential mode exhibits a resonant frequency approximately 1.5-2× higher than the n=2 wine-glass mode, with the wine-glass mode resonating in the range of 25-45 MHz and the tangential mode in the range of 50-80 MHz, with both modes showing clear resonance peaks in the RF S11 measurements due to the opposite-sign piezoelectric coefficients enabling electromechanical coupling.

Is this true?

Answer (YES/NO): NO